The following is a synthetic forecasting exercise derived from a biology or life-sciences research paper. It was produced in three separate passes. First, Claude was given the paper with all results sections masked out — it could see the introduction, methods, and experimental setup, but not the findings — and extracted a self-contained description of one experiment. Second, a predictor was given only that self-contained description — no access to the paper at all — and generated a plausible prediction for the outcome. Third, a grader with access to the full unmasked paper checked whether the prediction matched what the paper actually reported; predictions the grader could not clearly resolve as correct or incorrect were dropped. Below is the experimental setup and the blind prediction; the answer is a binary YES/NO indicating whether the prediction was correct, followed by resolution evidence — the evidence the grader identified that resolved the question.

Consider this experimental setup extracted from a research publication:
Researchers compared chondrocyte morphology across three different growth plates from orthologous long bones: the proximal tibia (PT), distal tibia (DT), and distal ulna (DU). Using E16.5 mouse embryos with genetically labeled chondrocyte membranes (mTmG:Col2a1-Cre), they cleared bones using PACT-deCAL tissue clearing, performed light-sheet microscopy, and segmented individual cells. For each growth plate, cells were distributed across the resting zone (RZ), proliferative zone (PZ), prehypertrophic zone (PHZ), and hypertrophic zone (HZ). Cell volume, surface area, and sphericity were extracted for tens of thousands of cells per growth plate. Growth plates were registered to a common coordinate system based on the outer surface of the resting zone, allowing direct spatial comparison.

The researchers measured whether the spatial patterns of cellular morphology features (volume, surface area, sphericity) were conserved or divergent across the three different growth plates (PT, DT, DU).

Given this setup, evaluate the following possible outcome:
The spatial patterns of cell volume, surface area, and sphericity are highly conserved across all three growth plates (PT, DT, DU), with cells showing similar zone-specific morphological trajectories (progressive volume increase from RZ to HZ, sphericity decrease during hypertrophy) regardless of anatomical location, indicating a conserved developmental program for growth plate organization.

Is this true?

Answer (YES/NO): NO